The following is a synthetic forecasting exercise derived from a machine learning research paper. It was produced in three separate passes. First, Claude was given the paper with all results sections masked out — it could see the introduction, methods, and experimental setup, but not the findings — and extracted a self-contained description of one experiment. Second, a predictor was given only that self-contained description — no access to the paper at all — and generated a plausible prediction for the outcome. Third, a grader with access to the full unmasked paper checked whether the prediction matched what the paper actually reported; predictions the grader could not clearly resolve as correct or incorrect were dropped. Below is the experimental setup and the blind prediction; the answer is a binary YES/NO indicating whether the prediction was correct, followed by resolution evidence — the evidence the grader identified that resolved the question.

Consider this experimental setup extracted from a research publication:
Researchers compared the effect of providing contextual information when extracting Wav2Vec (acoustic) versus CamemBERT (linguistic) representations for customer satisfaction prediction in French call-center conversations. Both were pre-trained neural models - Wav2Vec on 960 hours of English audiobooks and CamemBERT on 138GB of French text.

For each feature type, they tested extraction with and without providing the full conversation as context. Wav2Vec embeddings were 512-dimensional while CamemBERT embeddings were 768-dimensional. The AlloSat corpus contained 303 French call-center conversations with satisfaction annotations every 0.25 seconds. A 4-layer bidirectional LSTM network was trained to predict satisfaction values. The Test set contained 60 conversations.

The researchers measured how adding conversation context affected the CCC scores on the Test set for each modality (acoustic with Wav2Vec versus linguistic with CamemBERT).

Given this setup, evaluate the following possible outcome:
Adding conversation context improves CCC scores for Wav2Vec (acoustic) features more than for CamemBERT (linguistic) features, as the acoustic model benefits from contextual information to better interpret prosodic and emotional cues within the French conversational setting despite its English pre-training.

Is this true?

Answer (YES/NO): NO